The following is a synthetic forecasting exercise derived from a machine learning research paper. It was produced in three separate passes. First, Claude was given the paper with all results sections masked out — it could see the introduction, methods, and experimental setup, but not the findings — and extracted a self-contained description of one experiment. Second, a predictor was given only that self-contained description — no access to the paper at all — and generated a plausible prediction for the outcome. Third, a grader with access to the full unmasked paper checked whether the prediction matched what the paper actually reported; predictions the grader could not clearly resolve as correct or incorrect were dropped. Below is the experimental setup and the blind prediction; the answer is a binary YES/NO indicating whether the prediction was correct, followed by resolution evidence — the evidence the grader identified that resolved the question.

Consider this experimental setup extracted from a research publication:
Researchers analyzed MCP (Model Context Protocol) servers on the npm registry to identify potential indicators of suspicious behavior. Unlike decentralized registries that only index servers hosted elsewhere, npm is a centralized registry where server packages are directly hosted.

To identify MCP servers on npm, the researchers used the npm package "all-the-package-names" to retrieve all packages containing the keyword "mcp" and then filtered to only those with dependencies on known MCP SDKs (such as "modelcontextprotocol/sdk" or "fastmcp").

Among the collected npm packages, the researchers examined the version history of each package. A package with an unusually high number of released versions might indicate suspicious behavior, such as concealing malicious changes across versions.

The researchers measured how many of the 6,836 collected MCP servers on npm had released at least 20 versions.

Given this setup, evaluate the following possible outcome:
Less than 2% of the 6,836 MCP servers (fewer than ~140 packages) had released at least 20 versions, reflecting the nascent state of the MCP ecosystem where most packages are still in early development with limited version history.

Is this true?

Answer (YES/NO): NO